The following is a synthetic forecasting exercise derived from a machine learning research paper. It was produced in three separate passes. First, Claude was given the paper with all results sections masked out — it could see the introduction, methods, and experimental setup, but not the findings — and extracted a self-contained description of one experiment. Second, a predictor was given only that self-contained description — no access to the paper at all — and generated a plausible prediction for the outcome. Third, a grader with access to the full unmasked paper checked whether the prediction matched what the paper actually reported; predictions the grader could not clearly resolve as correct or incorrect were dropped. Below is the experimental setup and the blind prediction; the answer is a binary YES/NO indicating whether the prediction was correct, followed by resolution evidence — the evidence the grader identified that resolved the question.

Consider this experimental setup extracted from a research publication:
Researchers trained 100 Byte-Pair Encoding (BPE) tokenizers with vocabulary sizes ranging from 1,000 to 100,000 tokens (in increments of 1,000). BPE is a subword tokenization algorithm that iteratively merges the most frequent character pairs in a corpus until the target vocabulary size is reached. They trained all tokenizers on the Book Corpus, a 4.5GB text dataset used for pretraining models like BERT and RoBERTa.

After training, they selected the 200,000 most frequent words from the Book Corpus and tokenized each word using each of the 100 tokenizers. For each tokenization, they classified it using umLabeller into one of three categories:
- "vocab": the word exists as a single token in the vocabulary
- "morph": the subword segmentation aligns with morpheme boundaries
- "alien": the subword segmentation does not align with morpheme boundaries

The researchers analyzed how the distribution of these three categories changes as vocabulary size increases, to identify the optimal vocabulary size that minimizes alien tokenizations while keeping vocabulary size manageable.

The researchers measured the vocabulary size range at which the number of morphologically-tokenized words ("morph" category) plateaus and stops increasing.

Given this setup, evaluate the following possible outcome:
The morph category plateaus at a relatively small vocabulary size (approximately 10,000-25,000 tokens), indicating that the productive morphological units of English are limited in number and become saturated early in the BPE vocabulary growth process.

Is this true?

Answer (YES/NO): NO